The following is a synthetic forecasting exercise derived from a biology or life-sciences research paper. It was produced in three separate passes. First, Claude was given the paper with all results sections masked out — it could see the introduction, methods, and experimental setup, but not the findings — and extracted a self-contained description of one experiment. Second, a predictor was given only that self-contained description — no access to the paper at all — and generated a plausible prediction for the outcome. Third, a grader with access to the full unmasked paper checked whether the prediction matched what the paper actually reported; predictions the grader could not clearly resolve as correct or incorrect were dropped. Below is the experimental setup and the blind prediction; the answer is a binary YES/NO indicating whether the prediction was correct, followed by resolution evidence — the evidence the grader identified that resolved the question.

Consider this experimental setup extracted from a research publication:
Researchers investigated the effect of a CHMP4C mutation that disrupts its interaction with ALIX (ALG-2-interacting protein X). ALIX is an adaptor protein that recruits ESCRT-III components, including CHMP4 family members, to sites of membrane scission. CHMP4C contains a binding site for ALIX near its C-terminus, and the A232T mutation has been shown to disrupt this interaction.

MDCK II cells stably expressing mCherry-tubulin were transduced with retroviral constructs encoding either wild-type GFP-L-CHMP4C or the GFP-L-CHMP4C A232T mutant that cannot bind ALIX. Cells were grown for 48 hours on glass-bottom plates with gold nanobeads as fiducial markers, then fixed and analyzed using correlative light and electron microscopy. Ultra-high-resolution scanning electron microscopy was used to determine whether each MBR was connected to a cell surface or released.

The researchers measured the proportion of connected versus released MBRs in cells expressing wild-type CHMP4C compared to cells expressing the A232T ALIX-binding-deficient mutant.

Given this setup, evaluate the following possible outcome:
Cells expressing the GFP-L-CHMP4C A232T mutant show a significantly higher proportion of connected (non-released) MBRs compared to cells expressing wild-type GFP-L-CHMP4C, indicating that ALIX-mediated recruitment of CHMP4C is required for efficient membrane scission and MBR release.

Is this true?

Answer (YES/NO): NO